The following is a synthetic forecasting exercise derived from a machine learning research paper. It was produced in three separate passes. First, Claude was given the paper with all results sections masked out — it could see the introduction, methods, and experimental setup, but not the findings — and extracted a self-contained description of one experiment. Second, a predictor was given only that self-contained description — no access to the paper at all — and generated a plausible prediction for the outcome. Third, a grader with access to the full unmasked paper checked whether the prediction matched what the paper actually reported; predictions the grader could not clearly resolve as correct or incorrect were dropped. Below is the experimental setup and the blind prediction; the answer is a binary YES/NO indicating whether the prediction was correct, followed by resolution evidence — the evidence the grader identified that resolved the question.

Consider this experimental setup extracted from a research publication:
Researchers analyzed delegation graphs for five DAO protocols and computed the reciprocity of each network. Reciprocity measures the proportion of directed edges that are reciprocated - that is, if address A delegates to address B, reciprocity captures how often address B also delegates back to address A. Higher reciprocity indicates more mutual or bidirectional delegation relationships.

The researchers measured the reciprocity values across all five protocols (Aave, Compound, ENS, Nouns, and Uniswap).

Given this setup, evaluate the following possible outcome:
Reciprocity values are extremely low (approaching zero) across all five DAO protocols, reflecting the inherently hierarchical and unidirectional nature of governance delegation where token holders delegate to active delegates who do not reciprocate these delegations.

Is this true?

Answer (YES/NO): YES